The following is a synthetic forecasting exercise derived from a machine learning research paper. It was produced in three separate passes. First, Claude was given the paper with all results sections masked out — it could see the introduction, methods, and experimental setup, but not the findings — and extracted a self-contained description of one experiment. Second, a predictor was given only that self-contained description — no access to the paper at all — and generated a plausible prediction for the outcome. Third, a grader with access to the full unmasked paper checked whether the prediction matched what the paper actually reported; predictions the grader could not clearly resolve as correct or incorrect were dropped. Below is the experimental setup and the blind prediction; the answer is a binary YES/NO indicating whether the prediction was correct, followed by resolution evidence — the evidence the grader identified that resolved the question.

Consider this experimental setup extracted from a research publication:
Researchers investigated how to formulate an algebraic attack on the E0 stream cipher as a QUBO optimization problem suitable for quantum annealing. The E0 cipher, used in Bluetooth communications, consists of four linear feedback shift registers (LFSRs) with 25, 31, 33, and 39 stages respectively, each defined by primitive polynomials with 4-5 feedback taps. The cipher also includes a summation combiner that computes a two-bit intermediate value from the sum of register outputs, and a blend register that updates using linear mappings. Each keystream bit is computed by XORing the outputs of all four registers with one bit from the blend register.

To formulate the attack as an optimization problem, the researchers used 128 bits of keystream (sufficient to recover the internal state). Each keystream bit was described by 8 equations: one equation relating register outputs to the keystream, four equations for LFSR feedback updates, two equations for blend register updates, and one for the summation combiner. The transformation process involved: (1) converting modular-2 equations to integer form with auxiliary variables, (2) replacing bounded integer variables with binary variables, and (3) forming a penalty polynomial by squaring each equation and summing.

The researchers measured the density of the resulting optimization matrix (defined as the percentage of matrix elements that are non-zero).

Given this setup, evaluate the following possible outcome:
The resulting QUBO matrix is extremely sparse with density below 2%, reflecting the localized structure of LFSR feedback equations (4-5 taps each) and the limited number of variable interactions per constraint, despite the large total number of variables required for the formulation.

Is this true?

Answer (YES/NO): YES